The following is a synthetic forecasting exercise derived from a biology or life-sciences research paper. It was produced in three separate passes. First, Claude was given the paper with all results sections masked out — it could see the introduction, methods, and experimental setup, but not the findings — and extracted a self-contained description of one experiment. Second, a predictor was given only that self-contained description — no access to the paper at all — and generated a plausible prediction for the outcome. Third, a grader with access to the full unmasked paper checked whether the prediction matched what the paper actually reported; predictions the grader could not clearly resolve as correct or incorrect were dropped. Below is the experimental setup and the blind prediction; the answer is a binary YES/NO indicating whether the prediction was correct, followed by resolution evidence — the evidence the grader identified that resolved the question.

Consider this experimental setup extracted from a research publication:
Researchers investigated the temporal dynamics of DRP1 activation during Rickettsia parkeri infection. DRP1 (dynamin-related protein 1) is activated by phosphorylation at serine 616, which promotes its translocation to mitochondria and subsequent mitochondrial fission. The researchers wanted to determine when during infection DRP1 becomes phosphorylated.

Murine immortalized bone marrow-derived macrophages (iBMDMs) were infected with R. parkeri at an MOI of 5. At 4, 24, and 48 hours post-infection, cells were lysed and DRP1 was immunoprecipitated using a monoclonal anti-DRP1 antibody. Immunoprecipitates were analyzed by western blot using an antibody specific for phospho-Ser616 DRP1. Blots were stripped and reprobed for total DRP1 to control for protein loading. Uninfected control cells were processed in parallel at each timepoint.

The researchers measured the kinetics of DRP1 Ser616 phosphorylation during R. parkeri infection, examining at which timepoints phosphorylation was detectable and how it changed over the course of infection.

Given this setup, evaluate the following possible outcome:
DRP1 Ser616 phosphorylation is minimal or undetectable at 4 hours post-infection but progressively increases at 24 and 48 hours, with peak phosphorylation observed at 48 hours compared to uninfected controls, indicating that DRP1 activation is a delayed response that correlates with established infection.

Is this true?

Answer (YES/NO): NO